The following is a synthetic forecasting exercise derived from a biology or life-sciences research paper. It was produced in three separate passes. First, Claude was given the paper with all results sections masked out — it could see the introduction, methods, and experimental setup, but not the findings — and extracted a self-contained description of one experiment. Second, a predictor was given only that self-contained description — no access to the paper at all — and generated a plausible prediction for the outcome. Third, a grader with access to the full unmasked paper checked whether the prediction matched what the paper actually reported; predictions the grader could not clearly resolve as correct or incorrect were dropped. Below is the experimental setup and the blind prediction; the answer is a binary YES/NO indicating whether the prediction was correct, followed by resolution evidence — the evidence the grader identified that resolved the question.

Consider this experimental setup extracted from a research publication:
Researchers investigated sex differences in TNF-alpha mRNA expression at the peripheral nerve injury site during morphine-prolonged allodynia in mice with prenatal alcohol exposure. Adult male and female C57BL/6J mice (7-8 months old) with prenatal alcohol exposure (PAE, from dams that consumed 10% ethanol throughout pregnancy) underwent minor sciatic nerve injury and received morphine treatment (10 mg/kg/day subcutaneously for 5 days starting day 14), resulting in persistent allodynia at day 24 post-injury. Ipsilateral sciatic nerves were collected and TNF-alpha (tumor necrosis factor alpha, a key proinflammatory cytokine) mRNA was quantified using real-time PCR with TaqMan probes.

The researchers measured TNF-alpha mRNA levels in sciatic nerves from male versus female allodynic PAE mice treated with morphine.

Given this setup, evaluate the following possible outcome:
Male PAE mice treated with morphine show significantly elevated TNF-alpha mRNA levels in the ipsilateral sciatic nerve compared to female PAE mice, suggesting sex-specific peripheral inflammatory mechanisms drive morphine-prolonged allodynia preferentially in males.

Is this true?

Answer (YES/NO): NO